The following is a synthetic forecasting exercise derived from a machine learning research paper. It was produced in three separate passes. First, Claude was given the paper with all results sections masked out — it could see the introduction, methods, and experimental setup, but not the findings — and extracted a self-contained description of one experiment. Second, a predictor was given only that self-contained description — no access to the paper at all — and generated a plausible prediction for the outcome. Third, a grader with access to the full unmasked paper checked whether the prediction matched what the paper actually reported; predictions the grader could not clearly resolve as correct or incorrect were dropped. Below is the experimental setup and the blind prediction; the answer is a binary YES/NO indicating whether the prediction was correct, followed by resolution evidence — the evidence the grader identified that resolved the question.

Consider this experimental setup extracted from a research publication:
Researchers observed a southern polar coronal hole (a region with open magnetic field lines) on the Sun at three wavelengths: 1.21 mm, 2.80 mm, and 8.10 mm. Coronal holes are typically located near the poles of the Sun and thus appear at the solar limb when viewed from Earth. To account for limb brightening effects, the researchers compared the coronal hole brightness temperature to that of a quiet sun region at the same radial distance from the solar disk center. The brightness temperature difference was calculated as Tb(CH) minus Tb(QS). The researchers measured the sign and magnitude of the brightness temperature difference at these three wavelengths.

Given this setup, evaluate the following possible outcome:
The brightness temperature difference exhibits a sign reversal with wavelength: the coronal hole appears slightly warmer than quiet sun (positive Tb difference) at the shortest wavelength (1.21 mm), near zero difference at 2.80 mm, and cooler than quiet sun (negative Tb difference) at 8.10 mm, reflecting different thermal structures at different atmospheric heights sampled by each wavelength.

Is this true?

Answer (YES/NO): NO